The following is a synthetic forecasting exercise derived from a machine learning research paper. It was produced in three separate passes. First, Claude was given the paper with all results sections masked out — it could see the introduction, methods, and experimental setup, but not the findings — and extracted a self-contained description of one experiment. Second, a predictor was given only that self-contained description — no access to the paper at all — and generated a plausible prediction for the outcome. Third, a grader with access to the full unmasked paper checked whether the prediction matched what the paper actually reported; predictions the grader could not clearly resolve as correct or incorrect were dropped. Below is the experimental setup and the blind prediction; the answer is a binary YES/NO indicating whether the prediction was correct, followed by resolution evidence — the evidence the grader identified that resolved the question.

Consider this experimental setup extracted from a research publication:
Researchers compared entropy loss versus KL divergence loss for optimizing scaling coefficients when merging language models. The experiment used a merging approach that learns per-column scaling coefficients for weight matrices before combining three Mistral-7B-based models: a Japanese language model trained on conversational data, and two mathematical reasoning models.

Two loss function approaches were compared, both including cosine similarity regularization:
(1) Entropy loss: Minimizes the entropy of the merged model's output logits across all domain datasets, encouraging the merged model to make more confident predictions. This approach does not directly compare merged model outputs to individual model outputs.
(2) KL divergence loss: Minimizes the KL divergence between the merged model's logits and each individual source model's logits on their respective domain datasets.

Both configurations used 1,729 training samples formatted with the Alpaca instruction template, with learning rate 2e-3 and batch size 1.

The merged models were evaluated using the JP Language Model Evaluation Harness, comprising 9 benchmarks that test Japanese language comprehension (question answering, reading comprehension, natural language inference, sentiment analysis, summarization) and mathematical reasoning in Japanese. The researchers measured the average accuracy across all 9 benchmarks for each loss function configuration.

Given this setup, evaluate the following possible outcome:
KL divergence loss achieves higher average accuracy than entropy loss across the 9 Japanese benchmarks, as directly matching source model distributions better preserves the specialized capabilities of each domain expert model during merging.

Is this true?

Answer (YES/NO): YES